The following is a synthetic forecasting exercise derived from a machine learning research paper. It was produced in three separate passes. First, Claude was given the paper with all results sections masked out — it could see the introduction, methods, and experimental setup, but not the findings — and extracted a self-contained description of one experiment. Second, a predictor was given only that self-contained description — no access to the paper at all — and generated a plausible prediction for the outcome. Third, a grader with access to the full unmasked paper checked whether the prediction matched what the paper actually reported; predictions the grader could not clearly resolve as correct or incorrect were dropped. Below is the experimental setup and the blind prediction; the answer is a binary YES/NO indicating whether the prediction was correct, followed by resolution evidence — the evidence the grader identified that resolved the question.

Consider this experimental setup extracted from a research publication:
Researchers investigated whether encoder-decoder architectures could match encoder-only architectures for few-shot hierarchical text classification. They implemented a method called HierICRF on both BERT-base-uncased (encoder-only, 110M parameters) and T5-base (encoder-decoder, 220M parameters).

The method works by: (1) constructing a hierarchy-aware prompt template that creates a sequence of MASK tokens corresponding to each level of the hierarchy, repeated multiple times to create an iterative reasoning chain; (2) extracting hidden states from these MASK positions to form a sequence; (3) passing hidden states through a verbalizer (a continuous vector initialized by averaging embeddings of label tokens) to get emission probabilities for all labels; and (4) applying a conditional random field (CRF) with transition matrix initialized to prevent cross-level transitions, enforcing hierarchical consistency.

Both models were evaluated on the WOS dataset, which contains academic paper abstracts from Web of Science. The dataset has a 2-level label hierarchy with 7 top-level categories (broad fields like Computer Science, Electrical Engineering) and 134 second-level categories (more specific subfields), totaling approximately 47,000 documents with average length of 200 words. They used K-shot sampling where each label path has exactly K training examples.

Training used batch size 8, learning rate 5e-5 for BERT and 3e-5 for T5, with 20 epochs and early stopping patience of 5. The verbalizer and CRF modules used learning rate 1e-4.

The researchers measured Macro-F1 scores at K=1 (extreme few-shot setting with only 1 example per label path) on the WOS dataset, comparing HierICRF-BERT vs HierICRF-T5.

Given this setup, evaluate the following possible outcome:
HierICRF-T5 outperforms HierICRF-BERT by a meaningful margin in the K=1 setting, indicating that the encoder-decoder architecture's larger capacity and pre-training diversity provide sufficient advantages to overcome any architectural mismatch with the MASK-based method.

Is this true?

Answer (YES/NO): NO